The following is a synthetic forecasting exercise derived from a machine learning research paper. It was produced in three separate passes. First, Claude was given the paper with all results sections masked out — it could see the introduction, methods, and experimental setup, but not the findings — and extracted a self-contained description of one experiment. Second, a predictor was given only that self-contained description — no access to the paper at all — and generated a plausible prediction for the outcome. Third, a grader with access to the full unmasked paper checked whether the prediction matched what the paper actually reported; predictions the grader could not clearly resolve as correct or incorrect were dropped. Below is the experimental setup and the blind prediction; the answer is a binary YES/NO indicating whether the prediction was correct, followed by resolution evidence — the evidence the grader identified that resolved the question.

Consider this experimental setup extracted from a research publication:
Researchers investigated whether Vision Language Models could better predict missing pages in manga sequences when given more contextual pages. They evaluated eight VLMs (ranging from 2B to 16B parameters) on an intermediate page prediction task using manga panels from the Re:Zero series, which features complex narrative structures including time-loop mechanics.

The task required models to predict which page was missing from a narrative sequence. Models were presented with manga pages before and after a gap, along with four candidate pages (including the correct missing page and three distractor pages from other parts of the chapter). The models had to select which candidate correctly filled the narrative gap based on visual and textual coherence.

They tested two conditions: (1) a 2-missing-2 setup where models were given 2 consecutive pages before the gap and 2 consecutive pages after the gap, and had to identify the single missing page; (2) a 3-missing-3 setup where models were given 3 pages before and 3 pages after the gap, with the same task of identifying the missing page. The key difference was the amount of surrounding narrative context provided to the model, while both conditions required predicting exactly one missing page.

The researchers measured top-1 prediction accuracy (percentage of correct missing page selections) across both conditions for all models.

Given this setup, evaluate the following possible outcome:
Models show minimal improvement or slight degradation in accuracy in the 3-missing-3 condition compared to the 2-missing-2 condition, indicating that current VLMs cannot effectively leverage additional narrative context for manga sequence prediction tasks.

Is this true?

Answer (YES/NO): NO